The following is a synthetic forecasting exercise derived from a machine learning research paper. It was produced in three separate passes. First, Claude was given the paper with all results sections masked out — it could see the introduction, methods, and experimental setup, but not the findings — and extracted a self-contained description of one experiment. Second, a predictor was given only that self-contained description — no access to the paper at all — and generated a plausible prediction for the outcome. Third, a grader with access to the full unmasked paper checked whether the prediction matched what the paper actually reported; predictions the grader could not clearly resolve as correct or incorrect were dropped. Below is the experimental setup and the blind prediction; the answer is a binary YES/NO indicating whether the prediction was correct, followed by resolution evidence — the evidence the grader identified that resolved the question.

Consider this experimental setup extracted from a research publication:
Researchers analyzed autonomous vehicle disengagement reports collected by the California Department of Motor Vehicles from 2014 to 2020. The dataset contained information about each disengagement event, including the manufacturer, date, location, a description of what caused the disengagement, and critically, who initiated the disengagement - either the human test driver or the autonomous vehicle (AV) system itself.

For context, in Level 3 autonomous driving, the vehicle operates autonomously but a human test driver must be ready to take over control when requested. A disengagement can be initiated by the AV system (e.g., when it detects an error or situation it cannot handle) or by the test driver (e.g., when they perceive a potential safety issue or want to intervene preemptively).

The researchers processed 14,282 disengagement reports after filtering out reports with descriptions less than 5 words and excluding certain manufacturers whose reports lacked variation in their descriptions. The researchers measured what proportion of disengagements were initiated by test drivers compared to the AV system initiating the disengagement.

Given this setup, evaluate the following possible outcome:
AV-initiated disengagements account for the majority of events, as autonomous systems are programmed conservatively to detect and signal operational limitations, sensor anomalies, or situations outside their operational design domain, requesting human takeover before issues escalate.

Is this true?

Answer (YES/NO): NO